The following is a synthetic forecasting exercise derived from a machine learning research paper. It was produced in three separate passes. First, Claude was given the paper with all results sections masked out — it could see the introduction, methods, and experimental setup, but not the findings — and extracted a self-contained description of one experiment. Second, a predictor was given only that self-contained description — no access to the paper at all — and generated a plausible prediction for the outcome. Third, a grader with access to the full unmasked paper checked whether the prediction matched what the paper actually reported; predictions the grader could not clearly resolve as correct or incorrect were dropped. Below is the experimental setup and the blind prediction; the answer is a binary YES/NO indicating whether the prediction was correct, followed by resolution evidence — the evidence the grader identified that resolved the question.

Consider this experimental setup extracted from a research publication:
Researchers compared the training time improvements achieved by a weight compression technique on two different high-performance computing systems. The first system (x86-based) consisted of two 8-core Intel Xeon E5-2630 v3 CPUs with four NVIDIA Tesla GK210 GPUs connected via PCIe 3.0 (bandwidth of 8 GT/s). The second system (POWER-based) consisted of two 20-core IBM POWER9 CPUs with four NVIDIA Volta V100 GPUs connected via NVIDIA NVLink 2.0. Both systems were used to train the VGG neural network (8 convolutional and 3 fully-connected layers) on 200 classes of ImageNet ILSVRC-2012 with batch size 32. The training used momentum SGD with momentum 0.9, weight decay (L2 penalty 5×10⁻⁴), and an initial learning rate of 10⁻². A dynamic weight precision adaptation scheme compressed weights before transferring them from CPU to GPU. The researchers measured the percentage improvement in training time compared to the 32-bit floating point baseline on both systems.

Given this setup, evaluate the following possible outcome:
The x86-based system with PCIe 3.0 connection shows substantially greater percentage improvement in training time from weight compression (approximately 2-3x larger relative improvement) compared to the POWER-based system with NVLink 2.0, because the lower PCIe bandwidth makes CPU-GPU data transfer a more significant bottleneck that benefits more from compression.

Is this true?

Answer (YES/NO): NO